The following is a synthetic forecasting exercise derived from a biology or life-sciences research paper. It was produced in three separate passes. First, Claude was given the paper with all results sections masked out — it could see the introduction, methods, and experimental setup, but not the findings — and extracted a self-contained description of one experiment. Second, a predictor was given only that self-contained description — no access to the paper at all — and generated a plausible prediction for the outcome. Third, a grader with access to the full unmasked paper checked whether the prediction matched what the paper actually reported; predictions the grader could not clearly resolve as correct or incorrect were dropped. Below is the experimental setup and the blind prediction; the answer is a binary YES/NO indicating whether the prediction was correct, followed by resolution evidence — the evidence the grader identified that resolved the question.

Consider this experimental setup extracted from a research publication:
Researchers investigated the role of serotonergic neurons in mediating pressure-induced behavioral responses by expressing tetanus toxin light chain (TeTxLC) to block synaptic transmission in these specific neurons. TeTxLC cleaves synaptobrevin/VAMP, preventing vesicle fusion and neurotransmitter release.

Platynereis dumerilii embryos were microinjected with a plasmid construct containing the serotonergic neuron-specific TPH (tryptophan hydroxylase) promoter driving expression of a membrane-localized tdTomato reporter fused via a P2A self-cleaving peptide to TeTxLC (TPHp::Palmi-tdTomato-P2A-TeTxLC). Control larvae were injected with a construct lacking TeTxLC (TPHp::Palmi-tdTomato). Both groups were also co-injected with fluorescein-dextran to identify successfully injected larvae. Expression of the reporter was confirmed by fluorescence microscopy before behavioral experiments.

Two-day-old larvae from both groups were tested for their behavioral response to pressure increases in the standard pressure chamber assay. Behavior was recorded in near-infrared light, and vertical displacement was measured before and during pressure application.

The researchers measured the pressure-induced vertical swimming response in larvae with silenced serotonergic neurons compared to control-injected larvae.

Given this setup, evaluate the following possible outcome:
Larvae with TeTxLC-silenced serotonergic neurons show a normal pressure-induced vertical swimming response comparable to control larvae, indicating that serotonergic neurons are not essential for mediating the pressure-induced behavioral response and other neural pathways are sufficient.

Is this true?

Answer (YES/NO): NO